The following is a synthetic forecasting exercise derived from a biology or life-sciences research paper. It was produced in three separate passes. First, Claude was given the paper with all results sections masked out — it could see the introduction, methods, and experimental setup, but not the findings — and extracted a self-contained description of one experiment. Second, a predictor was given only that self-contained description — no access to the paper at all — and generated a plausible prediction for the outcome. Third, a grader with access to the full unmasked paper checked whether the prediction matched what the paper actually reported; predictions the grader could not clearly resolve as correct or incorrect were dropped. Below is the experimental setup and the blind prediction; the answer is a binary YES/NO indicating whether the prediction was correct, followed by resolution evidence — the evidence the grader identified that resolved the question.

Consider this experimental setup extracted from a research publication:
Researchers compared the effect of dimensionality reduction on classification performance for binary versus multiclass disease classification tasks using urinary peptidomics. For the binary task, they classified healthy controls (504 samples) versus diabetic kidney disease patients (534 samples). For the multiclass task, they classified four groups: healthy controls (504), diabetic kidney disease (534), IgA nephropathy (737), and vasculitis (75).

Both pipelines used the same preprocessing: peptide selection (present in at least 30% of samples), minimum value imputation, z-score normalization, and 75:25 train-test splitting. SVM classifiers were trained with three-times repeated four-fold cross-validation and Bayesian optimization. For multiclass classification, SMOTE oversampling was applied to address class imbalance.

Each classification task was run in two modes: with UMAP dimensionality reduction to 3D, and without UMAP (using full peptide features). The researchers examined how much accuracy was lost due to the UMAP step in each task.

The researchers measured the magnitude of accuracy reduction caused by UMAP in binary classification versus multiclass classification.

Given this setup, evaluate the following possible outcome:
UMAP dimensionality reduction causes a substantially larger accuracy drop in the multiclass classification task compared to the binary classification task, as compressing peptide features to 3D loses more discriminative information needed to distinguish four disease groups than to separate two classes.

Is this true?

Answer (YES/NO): YES